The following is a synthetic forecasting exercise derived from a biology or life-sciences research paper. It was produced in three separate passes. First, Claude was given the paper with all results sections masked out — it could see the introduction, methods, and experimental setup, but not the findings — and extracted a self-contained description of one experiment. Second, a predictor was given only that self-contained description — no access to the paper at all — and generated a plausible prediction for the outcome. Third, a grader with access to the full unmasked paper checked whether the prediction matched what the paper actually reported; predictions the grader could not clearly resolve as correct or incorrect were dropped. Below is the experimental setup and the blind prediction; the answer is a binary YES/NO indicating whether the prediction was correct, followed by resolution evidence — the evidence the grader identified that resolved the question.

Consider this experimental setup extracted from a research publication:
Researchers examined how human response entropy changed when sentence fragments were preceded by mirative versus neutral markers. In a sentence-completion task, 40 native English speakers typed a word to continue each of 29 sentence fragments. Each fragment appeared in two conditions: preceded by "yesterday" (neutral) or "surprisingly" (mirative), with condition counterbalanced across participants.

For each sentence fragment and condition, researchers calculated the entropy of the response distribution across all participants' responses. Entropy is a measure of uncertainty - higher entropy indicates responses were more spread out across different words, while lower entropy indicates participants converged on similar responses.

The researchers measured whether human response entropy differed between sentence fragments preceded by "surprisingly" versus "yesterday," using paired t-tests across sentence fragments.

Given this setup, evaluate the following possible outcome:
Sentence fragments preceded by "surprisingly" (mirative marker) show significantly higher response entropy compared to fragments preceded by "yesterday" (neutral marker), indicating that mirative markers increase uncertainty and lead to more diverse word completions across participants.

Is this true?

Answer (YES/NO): YES